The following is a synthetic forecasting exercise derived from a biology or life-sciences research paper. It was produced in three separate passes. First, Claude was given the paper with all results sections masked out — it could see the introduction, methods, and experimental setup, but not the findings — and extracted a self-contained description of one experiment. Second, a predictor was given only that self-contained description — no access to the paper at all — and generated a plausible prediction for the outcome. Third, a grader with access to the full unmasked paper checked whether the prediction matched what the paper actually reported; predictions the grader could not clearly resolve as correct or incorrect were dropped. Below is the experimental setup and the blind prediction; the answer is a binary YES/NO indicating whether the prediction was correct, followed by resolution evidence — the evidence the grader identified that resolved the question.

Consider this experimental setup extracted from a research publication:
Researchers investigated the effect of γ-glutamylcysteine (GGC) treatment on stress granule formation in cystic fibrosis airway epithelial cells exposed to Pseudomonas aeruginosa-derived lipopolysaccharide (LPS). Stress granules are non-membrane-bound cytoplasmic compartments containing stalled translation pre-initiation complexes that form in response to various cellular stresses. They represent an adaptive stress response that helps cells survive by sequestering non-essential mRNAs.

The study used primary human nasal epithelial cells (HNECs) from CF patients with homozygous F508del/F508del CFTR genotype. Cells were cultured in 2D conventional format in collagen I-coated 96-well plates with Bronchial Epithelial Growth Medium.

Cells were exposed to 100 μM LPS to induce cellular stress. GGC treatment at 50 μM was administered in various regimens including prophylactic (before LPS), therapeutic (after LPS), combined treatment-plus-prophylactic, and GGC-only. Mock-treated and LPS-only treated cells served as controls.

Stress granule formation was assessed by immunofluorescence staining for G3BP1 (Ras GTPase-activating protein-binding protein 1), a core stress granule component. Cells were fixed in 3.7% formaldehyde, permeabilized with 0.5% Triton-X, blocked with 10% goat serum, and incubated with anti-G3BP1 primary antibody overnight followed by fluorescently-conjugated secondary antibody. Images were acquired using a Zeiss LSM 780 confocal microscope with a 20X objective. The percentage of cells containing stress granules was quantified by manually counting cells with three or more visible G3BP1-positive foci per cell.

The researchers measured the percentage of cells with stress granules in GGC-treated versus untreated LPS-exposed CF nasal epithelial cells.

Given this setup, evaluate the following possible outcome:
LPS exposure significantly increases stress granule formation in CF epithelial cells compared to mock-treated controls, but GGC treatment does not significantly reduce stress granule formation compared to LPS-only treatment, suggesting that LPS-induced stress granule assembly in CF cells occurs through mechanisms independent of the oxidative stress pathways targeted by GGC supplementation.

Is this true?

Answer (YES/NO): NO